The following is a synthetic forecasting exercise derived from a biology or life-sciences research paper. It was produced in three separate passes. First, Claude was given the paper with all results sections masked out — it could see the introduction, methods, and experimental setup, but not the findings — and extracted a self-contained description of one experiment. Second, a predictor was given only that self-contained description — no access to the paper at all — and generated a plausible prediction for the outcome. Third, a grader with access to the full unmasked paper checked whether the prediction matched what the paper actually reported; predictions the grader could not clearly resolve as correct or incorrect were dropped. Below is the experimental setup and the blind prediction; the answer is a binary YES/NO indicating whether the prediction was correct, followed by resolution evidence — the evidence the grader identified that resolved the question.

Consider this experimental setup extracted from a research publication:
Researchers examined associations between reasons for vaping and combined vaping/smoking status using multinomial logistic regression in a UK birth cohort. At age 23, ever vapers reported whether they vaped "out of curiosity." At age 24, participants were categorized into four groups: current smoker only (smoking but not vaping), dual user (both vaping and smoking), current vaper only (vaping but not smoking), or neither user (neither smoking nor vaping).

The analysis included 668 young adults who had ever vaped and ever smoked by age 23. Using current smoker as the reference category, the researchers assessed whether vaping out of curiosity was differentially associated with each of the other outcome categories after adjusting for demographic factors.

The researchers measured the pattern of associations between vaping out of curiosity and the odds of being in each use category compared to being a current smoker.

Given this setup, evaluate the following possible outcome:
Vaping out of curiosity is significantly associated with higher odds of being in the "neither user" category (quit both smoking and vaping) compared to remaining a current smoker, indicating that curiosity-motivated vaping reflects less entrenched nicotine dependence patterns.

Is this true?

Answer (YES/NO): YES